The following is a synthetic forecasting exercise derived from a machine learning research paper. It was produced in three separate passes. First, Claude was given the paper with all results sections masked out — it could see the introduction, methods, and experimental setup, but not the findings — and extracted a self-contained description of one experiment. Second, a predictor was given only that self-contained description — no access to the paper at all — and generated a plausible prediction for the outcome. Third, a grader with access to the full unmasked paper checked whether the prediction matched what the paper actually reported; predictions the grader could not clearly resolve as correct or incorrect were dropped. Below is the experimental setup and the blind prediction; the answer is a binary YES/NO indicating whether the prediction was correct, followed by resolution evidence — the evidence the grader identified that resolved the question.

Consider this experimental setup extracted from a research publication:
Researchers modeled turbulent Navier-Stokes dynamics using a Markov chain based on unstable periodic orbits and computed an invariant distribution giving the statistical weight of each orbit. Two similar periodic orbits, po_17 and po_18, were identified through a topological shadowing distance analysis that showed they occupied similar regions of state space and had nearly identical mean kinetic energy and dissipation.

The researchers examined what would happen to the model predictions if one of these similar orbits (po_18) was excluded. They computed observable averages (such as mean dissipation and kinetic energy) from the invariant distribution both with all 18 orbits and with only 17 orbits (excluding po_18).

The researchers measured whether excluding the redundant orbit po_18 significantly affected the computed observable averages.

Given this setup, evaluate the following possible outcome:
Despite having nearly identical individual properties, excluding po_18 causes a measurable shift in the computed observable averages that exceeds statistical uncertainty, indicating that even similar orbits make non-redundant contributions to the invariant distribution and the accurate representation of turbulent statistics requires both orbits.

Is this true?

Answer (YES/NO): NO